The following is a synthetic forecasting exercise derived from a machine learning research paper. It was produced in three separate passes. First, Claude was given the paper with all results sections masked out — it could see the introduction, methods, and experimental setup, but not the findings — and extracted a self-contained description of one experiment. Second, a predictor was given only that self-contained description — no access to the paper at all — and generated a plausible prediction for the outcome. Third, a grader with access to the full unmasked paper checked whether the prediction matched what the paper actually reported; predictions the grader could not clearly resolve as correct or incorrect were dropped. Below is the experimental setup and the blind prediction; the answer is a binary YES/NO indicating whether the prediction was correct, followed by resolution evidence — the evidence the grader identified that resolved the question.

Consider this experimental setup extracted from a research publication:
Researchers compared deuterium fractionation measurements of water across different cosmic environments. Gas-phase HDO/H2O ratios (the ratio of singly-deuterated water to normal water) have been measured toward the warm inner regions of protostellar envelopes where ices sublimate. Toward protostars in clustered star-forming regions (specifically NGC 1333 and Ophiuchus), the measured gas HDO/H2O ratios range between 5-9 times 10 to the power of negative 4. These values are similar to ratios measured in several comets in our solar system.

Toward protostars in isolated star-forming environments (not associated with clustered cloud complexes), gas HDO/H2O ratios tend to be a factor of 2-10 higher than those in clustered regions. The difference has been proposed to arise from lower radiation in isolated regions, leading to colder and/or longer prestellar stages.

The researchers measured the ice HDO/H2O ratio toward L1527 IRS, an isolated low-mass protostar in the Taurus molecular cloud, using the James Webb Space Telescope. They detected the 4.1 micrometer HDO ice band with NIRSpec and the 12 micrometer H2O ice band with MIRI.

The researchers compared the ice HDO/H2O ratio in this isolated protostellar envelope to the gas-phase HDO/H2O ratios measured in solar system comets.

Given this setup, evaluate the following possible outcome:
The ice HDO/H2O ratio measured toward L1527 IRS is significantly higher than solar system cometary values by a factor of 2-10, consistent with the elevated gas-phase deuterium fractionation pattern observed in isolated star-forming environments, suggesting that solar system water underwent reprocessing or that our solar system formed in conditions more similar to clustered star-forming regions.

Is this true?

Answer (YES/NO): YES